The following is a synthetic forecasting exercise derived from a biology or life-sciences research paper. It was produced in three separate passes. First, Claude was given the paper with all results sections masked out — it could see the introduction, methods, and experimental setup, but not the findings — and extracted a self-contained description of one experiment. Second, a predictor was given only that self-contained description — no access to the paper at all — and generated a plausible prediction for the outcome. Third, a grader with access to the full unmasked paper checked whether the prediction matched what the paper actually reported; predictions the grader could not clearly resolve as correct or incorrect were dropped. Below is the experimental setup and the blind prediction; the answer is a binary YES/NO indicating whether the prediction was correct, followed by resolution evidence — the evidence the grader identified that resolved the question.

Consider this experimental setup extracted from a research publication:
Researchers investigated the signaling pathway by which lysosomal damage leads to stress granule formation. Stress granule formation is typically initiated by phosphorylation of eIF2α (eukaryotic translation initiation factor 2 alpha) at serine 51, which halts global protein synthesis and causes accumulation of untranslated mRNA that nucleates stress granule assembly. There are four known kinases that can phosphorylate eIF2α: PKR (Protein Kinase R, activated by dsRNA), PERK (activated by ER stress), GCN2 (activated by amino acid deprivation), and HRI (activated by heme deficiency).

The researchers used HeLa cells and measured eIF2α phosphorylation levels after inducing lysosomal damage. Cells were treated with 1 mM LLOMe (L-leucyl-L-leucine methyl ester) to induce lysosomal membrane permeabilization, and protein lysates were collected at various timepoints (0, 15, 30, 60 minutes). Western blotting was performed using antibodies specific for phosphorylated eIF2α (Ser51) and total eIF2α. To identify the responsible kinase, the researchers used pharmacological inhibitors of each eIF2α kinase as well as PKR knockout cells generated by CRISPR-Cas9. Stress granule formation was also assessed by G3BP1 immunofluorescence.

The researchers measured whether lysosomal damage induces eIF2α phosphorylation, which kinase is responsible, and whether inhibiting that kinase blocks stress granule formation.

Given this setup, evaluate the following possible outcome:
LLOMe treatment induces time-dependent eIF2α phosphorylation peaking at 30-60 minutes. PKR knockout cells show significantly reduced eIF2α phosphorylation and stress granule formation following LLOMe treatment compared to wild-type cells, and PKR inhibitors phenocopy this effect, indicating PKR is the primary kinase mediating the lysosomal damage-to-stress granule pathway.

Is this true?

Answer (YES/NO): YES